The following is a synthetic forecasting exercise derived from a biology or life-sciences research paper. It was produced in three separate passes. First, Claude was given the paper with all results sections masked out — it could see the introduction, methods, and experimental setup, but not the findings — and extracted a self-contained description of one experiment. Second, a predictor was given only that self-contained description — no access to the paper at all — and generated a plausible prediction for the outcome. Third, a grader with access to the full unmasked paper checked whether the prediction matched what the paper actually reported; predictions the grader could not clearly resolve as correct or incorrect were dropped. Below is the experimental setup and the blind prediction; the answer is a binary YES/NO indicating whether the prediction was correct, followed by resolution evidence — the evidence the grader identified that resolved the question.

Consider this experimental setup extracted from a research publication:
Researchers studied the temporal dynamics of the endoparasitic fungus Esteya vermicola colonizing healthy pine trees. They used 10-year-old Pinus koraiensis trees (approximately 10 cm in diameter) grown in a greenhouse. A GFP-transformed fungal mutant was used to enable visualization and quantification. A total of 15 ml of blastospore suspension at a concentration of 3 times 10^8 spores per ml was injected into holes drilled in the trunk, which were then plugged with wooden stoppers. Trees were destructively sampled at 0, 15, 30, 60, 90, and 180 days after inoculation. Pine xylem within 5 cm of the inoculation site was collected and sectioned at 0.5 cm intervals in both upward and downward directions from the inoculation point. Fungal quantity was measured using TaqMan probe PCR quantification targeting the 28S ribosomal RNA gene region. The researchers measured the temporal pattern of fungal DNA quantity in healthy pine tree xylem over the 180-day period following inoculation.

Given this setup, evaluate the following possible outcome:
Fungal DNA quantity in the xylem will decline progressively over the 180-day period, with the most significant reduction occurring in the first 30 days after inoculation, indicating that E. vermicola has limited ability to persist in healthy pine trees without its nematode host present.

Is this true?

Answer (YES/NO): NO